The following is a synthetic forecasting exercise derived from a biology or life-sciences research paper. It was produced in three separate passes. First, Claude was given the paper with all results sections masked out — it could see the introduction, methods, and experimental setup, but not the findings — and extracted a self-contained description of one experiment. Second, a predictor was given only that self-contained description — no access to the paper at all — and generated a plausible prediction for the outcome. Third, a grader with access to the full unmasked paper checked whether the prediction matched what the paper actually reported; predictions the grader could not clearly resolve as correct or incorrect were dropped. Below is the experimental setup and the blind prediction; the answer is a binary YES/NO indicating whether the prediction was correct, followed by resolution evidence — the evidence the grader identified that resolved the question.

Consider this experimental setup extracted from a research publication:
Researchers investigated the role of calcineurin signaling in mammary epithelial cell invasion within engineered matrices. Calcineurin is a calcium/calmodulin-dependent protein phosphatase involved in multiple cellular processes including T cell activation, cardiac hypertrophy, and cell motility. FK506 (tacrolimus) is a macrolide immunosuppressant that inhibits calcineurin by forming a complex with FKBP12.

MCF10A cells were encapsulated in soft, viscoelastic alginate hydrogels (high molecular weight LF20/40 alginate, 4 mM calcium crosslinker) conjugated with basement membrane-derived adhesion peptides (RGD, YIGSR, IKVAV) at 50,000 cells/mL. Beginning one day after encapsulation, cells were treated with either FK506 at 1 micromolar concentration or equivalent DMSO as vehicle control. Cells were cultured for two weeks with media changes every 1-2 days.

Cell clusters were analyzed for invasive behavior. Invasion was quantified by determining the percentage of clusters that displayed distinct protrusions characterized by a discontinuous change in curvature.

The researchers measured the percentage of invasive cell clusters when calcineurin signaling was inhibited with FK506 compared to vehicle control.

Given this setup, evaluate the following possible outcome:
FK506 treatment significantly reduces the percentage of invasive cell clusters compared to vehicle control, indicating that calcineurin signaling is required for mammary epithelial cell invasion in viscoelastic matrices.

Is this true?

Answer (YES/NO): NO